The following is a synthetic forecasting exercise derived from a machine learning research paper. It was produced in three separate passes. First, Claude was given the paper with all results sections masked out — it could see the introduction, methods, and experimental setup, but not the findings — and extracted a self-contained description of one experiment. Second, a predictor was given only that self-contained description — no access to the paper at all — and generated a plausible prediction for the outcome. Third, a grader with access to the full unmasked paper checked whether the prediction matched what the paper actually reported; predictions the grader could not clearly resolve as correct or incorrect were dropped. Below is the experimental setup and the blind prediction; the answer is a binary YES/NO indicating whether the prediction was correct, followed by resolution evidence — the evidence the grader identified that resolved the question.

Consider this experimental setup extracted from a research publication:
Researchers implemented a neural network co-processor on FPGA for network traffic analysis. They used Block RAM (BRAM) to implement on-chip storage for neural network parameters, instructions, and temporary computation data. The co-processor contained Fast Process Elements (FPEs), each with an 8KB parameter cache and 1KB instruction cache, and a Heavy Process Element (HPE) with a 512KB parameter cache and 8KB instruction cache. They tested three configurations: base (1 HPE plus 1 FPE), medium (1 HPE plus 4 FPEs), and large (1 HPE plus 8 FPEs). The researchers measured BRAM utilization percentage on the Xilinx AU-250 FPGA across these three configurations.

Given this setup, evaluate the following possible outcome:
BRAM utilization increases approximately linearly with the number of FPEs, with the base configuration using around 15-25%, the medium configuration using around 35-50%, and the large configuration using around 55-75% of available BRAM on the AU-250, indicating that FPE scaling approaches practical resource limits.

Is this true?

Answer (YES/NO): NO